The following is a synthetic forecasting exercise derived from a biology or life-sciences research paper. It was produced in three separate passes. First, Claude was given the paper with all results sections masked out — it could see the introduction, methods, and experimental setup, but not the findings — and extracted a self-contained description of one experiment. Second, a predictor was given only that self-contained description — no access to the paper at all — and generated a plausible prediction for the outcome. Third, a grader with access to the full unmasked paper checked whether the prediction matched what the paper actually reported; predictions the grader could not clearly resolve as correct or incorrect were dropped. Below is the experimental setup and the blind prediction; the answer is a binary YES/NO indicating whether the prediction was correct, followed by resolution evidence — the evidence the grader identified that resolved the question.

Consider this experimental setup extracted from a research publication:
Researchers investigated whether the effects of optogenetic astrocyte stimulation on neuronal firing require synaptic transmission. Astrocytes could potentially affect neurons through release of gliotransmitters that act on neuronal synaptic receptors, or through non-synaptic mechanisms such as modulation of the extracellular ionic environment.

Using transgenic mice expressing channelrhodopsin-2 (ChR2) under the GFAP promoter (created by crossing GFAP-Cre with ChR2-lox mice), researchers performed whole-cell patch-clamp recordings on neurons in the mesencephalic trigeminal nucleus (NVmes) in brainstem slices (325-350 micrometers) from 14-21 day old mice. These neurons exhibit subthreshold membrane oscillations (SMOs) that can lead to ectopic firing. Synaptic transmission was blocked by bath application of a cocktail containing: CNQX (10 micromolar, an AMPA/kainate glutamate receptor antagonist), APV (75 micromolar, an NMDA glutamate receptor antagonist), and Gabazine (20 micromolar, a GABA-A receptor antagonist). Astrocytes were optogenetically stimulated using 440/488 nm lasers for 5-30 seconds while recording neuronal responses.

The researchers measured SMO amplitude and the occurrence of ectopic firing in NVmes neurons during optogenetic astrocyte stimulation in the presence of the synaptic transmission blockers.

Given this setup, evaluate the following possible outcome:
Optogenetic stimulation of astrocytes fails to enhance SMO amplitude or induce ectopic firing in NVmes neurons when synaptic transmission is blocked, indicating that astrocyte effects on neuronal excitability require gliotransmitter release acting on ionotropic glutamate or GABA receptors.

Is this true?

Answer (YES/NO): NO